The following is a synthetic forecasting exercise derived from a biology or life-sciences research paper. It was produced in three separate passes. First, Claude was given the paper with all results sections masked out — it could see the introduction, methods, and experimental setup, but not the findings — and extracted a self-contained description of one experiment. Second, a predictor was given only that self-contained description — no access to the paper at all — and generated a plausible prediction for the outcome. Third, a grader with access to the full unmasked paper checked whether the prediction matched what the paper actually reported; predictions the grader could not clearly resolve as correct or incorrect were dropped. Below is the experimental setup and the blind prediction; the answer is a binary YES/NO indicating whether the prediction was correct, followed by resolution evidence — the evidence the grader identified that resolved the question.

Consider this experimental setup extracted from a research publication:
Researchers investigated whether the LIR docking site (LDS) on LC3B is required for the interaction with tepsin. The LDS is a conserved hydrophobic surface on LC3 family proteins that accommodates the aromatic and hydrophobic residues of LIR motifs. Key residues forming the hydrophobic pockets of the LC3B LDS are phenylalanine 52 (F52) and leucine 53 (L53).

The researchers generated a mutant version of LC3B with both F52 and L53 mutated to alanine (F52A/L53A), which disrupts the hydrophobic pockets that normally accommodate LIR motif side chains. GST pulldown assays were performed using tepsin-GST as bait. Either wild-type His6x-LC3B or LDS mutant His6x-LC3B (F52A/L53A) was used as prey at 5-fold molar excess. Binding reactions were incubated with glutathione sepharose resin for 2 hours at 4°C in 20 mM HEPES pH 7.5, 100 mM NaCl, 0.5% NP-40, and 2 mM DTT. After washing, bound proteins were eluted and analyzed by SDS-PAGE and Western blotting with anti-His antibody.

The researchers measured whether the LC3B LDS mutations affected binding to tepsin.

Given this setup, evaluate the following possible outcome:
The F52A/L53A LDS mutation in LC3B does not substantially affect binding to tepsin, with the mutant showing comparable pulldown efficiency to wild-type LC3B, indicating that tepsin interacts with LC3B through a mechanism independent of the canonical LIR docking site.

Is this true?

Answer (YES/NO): NO